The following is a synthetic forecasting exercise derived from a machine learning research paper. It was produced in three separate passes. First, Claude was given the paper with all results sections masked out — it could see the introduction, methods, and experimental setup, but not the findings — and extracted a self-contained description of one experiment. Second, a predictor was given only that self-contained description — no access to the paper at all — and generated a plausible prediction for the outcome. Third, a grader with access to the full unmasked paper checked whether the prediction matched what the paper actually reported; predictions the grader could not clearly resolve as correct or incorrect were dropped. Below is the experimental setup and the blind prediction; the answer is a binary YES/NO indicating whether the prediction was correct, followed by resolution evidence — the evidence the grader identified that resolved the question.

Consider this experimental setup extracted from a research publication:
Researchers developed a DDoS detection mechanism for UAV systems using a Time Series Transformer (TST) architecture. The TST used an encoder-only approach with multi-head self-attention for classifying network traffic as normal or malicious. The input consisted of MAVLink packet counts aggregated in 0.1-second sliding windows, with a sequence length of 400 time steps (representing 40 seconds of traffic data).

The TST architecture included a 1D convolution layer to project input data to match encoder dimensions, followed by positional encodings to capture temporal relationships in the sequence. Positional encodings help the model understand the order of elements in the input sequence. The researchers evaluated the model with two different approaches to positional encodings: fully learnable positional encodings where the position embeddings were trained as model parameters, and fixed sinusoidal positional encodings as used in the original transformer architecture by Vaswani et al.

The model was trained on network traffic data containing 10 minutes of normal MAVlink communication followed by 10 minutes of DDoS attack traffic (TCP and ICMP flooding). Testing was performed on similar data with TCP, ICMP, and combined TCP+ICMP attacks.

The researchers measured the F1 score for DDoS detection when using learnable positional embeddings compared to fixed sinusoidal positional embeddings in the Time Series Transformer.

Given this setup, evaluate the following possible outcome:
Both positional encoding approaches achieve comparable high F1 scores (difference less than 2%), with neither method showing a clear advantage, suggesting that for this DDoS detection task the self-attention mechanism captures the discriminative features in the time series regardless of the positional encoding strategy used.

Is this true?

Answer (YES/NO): NO